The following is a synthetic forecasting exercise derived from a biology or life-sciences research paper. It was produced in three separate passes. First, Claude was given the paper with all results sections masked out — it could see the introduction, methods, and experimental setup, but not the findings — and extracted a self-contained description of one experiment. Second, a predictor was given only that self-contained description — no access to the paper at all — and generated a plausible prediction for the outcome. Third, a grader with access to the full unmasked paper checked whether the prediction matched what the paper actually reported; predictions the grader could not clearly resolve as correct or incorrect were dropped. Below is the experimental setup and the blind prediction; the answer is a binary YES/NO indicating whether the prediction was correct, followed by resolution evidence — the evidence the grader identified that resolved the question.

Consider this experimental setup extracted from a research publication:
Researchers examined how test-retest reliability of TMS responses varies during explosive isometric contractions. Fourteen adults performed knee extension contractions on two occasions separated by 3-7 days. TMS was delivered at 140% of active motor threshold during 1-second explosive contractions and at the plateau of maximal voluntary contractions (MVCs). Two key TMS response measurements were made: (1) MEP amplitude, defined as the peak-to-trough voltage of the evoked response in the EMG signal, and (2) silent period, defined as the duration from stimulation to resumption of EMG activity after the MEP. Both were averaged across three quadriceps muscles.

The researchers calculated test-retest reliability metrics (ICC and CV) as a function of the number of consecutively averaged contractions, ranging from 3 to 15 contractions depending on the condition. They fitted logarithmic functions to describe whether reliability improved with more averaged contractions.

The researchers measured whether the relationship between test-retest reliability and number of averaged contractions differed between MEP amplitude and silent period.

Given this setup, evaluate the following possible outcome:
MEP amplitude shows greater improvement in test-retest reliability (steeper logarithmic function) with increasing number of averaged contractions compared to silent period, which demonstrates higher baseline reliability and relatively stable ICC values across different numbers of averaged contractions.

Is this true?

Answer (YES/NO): YES